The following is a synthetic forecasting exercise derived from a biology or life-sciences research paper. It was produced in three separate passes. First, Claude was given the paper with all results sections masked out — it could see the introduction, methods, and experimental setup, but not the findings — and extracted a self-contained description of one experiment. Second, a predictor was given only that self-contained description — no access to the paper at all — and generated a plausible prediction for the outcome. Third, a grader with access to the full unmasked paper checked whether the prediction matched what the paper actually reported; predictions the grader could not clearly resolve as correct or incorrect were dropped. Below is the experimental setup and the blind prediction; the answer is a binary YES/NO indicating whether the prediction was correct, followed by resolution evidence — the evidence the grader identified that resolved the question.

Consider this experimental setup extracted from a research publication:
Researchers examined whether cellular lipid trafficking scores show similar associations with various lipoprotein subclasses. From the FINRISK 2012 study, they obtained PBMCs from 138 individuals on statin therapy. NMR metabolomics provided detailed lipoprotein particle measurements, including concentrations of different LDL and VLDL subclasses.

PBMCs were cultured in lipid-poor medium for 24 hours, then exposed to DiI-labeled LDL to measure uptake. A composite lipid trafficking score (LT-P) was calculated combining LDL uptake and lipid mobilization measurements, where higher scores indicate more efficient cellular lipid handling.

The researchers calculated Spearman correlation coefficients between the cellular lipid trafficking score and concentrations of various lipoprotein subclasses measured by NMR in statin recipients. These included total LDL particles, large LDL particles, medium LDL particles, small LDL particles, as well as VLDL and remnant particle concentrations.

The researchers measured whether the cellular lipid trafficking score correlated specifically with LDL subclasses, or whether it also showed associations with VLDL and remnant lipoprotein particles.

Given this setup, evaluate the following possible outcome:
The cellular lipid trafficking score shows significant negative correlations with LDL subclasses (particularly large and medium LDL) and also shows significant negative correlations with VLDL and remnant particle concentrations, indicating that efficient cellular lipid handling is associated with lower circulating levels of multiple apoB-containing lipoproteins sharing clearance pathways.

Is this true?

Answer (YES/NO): YES